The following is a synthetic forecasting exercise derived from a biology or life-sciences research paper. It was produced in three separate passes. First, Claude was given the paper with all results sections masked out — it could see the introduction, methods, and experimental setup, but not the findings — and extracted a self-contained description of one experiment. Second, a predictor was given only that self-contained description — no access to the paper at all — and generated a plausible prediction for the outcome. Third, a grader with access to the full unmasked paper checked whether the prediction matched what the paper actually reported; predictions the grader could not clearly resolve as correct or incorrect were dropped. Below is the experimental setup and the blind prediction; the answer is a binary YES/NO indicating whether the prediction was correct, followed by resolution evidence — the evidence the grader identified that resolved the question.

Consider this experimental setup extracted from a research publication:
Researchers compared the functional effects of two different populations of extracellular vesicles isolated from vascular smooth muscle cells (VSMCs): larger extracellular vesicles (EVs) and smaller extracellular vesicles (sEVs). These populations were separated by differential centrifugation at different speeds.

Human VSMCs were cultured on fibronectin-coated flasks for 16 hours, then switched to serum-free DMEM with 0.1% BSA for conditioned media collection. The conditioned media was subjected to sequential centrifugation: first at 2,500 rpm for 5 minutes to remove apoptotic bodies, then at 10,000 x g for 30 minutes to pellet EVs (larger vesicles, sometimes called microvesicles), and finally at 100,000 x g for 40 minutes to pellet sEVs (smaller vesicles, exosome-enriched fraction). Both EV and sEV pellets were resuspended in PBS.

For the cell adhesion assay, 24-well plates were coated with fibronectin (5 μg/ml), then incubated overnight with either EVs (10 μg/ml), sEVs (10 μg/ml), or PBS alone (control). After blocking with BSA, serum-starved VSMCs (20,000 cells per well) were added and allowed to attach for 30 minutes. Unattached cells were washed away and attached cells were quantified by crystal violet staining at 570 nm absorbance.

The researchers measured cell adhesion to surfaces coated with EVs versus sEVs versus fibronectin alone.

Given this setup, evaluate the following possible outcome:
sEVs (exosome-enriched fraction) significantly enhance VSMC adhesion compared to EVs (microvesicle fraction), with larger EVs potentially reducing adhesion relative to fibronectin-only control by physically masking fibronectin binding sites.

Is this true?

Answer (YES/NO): NO